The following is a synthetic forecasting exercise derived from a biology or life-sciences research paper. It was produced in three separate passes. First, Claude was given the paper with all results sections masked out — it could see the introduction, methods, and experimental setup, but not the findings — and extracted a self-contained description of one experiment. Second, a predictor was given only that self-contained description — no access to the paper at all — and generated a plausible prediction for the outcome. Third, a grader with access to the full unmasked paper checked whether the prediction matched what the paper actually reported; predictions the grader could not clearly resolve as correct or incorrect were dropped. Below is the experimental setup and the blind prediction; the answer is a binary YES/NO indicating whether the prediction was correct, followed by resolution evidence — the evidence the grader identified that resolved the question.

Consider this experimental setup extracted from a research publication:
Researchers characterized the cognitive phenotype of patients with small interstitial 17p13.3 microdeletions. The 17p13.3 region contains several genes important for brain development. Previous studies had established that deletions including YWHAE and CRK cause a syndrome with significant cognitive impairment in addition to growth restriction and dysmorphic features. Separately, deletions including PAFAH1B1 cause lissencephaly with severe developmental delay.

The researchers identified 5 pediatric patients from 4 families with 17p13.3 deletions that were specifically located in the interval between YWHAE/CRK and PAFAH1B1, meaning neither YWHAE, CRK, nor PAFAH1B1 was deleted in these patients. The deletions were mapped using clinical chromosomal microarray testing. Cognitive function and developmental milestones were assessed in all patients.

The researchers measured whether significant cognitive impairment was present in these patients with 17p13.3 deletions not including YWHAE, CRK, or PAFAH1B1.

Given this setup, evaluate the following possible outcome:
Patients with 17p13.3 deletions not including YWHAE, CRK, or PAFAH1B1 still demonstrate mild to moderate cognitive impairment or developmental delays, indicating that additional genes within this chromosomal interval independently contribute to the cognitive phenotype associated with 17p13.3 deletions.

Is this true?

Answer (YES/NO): NO